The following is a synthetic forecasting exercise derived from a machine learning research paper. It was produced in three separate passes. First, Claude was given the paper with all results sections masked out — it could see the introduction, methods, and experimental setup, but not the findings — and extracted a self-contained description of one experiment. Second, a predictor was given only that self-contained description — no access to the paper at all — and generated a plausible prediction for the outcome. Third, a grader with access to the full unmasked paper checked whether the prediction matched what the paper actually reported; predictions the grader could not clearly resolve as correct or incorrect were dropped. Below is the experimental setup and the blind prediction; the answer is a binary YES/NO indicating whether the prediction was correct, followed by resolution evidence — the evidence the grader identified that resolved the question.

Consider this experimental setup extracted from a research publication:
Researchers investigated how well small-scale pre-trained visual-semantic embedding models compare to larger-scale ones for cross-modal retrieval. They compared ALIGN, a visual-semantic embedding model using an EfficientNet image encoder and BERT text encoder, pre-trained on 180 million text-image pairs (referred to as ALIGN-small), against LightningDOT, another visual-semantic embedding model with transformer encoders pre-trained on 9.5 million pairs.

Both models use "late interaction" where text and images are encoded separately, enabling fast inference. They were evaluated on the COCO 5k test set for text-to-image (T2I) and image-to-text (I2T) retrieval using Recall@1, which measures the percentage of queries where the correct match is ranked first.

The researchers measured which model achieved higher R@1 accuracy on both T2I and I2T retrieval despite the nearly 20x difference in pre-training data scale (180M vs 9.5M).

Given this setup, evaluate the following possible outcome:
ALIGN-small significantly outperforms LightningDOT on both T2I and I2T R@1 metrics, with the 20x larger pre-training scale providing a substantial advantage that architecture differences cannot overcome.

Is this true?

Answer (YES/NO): NO